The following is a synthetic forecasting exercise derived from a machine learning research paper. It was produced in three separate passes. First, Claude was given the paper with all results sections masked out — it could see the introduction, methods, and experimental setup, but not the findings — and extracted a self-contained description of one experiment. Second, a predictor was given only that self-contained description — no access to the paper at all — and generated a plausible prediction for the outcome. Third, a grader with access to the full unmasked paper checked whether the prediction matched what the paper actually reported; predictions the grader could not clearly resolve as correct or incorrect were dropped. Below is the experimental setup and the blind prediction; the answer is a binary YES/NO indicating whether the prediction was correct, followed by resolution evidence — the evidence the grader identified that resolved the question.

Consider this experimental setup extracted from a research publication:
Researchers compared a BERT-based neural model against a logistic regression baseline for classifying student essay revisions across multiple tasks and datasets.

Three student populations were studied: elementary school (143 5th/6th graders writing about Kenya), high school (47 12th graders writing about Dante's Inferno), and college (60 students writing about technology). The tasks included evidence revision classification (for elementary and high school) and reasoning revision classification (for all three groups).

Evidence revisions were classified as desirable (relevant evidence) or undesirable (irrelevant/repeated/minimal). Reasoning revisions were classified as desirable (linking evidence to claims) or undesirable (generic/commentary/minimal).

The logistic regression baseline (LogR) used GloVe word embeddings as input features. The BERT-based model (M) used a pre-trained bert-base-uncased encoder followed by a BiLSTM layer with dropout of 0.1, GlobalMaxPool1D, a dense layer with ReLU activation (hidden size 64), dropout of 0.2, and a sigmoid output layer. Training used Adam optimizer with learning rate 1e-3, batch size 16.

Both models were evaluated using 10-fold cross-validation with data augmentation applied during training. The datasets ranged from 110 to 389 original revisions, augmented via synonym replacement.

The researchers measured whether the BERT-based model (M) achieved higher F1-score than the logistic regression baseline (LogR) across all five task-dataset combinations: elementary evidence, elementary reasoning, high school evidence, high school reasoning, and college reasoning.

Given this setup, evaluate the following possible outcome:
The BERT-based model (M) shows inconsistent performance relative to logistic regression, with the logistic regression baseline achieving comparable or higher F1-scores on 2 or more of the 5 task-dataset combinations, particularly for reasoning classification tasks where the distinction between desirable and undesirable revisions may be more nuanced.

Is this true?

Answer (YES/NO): NO